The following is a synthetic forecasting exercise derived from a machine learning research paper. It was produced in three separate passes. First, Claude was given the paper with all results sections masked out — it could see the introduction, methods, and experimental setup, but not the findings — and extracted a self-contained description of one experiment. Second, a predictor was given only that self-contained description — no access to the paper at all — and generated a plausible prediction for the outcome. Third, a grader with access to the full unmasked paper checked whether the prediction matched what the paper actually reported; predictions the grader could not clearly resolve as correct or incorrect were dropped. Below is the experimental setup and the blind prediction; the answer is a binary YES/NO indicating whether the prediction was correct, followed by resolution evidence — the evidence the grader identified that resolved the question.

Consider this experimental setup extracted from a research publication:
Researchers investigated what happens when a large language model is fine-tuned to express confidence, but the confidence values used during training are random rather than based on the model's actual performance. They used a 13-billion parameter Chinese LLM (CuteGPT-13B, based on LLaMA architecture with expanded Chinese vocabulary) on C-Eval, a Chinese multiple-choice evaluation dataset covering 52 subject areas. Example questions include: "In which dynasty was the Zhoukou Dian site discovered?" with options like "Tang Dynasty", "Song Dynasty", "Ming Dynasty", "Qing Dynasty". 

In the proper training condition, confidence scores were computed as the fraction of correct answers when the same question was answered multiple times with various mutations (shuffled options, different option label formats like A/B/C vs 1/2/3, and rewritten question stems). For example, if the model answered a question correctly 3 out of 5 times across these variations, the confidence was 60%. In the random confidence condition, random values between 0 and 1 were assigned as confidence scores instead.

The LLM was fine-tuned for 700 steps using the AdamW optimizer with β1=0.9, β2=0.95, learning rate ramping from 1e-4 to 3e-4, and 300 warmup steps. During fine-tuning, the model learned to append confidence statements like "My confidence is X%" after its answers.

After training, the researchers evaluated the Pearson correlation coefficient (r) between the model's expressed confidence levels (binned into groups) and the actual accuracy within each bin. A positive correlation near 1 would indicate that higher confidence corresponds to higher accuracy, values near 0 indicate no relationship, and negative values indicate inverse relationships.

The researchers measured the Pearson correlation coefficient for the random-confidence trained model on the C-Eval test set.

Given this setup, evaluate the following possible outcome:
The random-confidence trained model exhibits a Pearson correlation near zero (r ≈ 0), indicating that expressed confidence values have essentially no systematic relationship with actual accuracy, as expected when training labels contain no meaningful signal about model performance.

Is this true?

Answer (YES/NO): YES